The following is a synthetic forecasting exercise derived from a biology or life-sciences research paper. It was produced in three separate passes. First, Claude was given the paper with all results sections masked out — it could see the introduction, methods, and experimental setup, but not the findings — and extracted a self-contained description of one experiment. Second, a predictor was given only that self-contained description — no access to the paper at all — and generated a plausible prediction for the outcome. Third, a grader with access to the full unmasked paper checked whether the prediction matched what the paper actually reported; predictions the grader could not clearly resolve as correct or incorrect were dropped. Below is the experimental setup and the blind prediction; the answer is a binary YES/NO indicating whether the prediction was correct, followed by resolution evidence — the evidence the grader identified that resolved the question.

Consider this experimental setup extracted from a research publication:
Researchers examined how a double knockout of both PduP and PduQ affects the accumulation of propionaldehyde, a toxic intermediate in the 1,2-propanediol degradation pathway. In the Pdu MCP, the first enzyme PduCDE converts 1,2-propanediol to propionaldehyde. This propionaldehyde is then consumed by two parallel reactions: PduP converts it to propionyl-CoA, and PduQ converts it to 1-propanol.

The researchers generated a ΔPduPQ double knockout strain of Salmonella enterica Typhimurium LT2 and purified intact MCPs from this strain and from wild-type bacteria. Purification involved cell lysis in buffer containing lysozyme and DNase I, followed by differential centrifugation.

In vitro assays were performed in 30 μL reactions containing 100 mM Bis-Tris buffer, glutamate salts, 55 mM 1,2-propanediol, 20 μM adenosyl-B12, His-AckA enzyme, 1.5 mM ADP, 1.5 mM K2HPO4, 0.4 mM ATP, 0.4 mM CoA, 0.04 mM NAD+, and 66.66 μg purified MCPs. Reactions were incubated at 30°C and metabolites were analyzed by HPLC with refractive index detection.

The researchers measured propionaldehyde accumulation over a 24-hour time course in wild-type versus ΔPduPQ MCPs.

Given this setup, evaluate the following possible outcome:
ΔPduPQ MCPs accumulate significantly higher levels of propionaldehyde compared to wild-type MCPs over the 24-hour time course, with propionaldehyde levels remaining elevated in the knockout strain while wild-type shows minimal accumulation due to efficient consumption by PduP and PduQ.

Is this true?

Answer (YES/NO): NO